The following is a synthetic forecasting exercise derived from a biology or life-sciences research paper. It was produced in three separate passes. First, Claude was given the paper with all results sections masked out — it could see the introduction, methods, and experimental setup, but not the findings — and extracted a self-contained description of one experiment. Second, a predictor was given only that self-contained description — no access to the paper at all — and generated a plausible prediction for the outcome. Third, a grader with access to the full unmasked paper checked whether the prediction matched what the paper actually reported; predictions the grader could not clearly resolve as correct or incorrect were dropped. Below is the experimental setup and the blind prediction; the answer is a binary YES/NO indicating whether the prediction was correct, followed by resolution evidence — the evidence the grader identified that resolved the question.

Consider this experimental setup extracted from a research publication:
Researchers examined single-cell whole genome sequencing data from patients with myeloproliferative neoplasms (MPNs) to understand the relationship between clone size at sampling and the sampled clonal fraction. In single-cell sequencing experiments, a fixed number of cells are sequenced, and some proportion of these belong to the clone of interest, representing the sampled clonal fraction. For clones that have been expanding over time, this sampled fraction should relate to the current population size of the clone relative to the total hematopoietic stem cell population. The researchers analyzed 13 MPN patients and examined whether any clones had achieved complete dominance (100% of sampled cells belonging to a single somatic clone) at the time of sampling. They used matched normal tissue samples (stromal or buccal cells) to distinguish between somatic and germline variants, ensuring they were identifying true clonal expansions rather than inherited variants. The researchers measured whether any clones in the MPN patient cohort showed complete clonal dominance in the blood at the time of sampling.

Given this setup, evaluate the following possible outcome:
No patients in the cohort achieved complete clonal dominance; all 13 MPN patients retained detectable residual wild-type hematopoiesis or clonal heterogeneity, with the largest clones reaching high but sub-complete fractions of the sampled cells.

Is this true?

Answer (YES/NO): YES